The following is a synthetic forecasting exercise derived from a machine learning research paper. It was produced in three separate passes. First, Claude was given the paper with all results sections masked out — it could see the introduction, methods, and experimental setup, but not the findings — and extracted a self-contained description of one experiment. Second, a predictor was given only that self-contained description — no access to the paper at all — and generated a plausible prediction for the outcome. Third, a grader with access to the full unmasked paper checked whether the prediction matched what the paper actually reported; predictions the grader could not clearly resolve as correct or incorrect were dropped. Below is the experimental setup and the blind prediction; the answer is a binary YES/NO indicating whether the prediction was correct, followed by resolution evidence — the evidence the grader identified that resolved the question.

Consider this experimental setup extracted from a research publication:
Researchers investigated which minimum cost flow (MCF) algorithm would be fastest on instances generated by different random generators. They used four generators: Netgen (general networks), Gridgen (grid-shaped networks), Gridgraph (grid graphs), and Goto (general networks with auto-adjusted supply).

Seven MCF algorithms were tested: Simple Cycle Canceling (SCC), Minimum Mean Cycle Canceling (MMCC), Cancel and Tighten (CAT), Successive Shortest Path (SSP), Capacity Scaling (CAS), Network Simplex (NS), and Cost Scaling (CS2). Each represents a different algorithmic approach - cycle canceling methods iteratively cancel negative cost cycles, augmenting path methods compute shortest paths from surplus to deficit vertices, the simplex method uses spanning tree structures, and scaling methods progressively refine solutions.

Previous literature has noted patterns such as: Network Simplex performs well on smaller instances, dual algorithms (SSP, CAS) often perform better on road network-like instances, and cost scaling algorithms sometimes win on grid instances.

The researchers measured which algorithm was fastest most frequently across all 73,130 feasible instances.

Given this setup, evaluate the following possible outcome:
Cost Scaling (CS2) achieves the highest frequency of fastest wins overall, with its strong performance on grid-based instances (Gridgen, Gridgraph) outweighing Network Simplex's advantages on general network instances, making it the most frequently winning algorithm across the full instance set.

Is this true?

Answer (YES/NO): NO